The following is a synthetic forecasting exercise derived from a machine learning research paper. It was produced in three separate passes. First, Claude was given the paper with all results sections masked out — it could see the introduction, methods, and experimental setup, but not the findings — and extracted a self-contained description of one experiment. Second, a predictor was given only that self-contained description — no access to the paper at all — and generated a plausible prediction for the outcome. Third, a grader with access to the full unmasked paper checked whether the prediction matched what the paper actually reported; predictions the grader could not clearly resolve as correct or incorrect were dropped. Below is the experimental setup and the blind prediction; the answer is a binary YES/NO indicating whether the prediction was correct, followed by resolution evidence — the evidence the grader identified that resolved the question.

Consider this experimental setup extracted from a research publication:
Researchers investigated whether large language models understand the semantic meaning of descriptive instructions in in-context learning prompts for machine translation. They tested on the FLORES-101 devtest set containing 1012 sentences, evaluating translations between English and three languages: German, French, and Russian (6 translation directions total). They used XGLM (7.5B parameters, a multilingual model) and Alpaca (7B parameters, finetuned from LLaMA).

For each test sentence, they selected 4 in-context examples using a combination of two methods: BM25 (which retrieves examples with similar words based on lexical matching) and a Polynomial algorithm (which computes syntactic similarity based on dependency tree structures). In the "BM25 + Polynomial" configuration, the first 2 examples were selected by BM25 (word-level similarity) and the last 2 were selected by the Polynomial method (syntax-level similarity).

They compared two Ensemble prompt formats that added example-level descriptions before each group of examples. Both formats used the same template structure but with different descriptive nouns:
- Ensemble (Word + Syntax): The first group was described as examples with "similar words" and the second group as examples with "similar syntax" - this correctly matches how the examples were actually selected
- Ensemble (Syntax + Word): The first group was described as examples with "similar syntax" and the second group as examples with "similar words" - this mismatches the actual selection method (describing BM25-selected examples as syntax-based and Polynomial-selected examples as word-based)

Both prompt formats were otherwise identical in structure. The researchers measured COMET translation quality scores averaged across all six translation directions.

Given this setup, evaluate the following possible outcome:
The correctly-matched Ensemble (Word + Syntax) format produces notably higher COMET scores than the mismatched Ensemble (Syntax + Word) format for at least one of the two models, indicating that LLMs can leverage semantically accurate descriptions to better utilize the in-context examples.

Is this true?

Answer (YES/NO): NO